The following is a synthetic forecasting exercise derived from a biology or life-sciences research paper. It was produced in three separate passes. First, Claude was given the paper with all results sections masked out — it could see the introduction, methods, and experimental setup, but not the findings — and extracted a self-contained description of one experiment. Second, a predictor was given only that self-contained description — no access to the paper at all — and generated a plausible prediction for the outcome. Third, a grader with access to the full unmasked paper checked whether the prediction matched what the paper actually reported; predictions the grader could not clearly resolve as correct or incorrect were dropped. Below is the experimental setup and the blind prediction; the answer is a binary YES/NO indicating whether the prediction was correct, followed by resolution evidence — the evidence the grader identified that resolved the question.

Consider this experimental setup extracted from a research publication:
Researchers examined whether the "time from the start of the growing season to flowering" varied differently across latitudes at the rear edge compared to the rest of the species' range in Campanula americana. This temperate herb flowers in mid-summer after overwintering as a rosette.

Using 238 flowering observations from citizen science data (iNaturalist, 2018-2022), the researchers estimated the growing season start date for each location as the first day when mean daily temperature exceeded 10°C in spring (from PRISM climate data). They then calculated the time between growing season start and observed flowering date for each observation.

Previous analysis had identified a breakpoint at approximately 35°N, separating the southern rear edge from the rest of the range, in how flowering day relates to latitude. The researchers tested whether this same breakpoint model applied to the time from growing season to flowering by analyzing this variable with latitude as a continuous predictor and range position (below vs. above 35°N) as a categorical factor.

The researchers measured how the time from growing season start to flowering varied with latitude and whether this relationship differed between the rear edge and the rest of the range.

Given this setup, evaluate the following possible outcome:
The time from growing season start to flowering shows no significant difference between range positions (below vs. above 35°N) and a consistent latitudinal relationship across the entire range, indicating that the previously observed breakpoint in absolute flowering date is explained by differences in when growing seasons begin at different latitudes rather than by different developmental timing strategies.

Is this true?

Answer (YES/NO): NO